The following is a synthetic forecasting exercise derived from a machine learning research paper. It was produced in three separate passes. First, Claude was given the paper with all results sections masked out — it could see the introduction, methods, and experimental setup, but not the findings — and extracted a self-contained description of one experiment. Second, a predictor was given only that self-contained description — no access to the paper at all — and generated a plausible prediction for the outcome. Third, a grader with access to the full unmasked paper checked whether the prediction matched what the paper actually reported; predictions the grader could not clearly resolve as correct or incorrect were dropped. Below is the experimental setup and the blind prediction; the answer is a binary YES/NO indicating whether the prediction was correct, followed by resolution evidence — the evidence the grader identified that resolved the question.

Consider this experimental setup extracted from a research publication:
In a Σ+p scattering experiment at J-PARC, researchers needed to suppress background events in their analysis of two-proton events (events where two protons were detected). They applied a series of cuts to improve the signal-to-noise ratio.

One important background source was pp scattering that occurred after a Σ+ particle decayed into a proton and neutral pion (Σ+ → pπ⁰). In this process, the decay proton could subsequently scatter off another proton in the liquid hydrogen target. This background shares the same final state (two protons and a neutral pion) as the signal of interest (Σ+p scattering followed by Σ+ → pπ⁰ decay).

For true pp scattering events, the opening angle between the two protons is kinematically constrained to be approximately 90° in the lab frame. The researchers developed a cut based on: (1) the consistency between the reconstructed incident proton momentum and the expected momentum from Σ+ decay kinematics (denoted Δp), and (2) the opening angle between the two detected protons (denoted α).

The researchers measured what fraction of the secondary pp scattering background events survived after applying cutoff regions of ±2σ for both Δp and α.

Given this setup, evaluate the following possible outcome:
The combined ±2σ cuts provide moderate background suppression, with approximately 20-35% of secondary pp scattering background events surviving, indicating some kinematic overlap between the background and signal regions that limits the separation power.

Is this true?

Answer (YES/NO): YES